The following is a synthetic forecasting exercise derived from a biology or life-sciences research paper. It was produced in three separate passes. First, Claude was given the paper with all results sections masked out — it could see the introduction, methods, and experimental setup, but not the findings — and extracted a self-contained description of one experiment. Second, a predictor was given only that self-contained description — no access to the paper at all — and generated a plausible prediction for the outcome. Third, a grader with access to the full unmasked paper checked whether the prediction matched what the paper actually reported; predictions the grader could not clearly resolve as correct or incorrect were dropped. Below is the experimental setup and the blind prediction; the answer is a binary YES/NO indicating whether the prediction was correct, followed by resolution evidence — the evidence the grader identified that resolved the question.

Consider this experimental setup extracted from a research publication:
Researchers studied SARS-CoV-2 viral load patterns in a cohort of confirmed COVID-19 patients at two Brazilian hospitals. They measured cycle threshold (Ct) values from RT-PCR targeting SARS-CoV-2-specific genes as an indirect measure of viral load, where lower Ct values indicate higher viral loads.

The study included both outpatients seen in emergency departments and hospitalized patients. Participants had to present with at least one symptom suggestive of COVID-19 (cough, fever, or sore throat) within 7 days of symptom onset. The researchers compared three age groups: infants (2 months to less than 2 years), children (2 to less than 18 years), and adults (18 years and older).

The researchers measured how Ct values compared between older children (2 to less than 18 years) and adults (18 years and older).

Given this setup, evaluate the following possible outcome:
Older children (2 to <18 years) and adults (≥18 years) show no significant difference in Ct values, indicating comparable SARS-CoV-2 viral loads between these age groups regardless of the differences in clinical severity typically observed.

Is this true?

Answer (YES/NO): YES